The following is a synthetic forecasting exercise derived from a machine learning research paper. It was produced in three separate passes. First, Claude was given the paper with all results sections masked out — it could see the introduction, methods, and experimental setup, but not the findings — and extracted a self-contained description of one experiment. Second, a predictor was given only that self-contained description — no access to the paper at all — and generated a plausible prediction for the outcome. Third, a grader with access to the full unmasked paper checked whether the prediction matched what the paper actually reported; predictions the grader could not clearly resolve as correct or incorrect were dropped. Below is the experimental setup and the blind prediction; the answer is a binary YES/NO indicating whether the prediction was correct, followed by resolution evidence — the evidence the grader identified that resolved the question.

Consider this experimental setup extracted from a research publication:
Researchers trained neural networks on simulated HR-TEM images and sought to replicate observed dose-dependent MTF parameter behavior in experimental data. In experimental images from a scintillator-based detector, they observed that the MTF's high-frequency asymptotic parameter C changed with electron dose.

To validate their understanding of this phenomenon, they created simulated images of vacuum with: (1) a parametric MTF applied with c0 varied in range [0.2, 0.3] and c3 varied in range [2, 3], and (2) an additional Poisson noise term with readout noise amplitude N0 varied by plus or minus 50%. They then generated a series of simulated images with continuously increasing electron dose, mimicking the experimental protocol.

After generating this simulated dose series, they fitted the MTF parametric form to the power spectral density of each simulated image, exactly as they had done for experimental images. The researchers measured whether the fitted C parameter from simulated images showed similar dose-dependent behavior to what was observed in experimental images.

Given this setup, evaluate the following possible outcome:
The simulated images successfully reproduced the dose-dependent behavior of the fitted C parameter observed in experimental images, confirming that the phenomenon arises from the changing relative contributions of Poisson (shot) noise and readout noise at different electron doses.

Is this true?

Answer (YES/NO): YES